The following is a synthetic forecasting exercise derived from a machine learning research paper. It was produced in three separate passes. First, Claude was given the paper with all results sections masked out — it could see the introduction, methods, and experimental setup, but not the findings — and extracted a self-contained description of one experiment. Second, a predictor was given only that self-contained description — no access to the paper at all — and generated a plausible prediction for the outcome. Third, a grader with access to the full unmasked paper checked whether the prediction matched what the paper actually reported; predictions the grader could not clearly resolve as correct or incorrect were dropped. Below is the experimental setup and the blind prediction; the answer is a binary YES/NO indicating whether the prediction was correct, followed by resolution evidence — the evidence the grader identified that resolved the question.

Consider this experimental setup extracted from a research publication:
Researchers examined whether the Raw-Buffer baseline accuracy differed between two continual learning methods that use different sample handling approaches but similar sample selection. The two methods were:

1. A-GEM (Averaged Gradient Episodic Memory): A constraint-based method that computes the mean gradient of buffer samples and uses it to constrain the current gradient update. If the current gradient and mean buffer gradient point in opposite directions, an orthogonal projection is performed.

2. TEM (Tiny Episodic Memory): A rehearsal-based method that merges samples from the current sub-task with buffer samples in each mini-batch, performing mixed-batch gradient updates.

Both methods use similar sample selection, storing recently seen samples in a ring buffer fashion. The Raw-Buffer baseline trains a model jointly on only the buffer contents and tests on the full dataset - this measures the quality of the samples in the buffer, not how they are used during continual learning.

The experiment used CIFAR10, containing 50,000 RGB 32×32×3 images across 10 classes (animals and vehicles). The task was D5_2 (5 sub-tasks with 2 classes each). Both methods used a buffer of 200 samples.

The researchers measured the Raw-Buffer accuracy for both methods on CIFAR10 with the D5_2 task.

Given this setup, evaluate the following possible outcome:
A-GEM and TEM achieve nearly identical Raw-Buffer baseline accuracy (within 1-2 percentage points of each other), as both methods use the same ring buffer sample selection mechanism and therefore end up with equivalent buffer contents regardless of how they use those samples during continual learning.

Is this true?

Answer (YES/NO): YES